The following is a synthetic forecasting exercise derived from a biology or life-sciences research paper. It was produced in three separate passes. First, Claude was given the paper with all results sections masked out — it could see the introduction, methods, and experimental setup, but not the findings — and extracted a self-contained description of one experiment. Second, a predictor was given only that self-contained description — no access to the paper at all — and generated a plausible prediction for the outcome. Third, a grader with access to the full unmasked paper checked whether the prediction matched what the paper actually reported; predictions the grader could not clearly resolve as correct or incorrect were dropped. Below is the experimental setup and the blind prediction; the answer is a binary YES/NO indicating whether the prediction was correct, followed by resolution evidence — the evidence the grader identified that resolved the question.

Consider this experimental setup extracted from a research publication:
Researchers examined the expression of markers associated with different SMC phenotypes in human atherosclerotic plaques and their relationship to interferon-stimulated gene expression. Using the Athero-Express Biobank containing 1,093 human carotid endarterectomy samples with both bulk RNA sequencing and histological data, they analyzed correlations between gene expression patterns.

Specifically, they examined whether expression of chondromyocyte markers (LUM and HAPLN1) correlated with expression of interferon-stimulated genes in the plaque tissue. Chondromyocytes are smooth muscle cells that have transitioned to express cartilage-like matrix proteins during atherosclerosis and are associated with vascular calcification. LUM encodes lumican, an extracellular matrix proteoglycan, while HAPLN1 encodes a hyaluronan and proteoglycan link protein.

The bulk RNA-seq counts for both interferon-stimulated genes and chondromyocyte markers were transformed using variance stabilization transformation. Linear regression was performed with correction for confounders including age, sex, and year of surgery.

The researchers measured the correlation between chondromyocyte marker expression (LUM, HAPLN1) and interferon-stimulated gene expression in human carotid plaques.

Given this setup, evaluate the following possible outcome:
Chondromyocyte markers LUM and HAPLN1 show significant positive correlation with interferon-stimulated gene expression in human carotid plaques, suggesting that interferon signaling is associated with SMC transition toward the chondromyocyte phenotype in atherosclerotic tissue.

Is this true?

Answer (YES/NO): YES